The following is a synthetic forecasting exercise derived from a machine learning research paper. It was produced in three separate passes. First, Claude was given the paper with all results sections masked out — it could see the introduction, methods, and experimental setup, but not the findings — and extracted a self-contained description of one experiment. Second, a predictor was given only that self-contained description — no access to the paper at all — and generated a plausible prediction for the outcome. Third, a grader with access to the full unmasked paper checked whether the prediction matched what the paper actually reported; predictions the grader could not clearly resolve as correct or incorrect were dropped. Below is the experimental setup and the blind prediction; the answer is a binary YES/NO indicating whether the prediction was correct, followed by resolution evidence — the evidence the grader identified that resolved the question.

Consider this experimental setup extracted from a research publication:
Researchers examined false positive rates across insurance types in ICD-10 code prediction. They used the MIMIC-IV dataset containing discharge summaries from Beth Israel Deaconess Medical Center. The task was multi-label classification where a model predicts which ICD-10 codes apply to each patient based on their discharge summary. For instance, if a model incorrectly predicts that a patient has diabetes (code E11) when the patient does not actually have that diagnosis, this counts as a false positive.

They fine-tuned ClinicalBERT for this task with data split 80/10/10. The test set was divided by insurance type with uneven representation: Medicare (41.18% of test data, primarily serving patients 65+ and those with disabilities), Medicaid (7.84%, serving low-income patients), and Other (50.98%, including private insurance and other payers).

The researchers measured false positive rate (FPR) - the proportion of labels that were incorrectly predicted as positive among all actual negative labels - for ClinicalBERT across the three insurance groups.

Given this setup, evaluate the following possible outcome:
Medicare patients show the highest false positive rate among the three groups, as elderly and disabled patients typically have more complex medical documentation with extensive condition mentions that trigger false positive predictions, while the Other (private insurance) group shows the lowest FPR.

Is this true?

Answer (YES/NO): NO